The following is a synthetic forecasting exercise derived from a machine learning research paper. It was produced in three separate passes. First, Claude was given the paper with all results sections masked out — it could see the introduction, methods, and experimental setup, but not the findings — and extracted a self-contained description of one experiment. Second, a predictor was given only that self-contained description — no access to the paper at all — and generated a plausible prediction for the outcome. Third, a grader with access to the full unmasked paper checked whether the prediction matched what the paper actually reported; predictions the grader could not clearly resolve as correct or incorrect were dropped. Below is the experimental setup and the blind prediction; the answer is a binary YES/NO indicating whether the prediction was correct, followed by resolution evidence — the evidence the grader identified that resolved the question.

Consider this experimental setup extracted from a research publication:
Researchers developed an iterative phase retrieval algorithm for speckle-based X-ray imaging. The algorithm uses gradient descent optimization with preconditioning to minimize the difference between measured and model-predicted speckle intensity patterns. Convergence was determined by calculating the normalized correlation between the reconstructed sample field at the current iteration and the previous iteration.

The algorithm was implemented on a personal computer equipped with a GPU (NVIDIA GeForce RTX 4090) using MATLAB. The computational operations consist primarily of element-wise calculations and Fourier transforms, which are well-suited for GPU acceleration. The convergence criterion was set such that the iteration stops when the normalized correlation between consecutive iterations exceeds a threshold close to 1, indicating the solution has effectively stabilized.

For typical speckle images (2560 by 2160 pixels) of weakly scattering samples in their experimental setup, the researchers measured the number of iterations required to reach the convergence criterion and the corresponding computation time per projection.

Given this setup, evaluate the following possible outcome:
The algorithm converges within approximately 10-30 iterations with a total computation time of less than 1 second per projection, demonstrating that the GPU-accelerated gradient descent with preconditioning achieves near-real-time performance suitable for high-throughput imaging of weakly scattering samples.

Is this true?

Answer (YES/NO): NO